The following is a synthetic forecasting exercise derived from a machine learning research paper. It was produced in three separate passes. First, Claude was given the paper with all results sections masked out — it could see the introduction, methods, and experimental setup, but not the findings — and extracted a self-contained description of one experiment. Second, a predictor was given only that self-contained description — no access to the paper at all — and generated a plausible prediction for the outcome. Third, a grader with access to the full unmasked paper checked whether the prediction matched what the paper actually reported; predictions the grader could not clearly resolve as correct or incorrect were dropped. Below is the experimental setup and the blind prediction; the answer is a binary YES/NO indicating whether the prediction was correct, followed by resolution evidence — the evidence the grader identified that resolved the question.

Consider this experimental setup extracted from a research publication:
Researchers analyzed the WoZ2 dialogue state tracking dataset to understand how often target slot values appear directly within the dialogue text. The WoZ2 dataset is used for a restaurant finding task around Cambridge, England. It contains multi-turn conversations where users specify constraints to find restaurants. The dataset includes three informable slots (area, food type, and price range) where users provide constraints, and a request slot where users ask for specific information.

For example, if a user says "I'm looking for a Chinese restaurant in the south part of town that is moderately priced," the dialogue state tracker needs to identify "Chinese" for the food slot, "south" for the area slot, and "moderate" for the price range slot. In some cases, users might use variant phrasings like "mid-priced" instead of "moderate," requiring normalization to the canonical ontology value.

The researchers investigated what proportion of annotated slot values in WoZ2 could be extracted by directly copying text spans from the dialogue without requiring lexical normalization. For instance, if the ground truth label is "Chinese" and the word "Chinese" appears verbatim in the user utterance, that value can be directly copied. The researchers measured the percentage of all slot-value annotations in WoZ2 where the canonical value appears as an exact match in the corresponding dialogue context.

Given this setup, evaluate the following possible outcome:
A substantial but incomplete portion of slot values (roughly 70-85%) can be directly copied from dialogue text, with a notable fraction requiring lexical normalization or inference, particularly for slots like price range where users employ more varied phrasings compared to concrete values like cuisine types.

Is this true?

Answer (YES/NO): YES